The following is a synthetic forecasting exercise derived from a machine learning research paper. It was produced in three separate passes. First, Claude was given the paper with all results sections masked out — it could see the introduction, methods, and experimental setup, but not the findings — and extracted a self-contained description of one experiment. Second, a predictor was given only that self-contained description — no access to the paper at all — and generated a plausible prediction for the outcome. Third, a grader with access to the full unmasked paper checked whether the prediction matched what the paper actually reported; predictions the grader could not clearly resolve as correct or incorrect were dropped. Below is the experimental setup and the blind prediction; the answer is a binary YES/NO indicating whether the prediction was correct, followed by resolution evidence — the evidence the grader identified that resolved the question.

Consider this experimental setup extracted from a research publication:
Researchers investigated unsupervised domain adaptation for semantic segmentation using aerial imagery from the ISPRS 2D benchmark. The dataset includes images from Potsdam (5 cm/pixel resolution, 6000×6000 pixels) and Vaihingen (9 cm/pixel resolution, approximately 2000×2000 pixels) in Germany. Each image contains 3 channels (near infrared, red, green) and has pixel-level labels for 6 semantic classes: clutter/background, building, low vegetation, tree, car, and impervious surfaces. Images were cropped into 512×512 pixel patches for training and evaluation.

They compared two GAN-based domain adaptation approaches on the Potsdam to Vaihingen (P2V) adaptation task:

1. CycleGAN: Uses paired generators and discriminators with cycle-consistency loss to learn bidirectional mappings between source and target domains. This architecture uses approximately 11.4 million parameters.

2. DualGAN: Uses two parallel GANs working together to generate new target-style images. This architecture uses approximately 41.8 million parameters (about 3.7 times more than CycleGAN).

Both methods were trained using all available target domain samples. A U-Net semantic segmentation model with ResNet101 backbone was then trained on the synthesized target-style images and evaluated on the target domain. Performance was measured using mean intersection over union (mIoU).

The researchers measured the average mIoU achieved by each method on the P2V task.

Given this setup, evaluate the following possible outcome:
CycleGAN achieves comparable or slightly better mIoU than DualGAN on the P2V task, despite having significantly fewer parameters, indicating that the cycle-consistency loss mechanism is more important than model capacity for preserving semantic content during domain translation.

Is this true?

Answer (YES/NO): NO